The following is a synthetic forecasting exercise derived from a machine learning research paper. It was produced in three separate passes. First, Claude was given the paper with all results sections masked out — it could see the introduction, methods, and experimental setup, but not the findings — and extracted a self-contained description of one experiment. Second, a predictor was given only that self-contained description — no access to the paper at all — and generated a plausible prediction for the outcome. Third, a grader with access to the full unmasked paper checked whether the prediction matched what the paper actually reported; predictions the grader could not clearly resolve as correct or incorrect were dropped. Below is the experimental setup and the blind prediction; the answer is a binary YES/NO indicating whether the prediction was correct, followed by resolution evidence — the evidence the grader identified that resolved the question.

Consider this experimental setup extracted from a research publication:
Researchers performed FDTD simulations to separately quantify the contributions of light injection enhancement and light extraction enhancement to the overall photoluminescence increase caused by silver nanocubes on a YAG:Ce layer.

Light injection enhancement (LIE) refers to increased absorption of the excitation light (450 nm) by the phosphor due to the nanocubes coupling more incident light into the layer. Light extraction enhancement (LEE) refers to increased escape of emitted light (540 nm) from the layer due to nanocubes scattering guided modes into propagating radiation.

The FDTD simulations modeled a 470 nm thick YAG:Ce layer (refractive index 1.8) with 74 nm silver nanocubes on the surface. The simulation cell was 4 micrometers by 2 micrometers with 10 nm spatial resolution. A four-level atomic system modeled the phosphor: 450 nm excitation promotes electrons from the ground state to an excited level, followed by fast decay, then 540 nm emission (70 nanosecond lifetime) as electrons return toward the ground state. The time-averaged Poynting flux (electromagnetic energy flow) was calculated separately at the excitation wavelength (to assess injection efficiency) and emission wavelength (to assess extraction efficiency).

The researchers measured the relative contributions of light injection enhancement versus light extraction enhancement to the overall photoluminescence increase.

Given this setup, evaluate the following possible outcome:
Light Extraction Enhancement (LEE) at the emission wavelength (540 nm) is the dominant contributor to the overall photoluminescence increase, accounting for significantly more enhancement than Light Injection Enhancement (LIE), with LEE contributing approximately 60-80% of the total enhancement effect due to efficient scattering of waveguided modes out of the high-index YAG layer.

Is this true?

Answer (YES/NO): NO